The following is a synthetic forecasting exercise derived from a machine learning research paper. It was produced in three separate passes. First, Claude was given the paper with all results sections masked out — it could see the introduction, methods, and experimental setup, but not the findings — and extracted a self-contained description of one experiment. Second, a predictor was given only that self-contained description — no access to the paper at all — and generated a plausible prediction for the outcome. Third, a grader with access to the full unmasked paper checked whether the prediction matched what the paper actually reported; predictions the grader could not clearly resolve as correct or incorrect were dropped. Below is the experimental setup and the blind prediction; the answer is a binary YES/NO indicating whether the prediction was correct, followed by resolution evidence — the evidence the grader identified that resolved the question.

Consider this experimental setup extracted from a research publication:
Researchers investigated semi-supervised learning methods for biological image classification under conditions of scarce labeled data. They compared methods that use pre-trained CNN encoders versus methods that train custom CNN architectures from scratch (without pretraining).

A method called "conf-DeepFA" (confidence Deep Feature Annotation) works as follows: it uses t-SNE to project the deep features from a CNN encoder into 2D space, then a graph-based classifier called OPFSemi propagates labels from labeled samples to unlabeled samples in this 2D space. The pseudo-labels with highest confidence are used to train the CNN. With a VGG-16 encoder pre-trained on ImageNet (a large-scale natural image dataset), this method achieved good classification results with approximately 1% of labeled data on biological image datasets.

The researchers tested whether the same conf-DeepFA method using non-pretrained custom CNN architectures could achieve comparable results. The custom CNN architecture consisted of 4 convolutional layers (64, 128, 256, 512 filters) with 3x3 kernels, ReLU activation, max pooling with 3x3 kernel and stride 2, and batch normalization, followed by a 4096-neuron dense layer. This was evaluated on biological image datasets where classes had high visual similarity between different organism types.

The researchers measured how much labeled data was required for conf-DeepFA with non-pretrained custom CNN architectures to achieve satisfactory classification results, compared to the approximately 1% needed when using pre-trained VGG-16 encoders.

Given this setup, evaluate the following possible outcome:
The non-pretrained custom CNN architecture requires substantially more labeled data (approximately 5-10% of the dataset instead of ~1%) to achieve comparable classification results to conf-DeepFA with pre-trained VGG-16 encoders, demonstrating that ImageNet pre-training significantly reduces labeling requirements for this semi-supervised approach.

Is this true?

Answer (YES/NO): YES